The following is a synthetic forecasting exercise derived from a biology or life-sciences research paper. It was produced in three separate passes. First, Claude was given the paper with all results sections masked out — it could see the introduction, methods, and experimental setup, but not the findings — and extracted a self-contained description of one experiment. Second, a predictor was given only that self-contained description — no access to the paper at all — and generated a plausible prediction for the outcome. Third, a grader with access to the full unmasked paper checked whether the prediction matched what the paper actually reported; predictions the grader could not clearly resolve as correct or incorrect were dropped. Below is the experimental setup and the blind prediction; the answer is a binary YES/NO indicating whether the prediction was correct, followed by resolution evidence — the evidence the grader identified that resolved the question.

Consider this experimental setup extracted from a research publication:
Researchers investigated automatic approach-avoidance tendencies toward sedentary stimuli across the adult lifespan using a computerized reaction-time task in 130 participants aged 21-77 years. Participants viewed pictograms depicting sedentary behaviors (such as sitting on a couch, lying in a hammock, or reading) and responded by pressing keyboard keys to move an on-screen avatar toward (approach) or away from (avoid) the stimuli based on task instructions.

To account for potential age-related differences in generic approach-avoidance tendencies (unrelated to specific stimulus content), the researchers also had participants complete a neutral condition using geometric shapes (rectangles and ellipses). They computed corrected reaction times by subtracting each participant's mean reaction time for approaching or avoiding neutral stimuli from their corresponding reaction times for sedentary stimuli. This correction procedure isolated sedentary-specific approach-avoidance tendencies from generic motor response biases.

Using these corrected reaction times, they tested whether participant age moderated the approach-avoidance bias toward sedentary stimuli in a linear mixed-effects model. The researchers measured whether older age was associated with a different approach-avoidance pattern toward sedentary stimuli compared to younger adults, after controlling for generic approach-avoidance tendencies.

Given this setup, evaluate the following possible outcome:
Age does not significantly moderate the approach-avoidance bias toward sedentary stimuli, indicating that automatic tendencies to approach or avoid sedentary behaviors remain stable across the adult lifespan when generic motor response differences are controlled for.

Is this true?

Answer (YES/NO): NO